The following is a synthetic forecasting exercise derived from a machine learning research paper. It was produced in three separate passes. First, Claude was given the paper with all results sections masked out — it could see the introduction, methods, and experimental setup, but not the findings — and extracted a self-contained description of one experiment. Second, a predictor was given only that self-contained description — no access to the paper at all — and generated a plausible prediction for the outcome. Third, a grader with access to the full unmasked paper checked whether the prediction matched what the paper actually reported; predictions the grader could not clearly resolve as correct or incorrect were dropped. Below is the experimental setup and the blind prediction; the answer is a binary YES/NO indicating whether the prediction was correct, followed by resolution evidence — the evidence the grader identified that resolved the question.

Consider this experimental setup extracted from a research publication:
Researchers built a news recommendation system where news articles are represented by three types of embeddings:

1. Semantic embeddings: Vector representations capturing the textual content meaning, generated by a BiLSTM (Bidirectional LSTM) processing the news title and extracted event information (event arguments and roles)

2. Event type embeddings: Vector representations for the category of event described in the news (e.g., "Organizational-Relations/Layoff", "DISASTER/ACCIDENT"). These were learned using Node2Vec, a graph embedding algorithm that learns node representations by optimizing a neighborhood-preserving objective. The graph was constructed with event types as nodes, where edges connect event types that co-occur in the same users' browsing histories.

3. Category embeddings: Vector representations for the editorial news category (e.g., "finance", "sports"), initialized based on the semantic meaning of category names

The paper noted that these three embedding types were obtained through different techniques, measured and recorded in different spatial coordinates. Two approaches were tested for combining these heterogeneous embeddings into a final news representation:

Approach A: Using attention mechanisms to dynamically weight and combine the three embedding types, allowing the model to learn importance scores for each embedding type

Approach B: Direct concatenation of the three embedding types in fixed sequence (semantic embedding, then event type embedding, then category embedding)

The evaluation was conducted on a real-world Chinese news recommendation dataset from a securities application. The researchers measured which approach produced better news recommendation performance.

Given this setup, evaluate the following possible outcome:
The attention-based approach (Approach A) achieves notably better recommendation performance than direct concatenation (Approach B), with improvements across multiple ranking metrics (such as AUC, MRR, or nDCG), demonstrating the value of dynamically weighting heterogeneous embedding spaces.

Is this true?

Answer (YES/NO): NO